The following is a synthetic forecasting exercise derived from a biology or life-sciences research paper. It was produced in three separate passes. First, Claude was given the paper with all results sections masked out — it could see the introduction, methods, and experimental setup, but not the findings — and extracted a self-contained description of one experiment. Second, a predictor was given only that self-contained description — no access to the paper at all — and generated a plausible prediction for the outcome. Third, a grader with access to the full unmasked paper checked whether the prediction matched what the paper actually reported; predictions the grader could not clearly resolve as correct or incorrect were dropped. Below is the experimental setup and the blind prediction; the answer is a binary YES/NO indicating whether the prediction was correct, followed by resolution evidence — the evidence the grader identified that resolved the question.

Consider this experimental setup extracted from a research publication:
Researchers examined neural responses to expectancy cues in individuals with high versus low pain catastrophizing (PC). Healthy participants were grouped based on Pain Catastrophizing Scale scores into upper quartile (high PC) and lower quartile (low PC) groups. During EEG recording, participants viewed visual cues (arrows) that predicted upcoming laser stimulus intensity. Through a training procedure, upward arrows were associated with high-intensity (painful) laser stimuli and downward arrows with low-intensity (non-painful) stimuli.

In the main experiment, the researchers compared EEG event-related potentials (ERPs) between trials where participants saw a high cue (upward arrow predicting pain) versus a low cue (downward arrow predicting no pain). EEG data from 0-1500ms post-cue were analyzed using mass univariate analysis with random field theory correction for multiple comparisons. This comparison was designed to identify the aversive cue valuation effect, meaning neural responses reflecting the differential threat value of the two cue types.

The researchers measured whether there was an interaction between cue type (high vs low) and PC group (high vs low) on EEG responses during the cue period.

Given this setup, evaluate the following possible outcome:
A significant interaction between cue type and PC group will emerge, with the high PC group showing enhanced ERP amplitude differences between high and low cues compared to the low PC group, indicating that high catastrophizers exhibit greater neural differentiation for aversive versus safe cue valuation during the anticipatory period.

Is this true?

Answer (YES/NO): YES